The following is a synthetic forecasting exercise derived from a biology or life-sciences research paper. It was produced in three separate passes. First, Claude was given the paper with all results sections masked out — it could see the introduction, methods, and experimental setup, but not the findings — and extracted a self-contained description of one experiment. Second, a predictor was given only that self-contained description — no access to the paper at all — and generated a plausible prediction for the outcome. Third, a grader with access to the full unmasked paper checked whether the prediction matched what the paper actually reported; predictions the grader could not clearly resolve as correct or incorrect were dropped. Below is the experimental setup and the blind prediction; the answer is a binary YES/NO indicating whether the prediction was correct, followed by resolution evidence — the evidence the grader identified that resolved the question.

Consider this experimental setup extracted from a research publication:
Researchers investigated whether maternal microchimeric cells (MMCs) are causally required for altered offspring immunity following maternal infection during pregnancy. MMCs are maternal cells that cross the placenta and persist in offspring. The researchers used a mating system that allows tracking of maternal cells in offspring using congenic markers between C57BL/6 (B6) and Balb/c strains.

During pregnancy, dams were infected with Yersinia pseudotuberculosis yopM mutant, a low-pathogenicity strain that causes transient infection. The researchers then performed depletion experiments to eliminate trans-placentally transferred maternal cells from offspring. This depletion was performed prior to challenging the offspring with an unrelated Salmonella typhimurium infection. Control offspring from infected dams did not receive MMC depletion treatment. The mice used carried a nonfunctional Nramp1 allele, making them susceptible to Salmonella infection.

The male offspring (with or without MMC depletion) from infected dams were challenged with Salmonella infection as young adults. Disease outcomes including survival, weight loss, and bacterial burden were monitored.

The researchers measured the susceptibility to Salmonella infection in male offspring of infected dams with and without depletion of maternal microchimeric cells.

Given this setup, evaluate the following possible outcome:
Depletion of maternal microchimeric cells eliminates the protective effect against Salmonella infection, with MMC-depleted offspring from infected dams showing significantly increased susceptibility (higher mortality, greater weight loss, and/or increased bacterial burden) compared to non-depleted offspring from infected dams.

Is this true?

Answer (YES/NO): YES